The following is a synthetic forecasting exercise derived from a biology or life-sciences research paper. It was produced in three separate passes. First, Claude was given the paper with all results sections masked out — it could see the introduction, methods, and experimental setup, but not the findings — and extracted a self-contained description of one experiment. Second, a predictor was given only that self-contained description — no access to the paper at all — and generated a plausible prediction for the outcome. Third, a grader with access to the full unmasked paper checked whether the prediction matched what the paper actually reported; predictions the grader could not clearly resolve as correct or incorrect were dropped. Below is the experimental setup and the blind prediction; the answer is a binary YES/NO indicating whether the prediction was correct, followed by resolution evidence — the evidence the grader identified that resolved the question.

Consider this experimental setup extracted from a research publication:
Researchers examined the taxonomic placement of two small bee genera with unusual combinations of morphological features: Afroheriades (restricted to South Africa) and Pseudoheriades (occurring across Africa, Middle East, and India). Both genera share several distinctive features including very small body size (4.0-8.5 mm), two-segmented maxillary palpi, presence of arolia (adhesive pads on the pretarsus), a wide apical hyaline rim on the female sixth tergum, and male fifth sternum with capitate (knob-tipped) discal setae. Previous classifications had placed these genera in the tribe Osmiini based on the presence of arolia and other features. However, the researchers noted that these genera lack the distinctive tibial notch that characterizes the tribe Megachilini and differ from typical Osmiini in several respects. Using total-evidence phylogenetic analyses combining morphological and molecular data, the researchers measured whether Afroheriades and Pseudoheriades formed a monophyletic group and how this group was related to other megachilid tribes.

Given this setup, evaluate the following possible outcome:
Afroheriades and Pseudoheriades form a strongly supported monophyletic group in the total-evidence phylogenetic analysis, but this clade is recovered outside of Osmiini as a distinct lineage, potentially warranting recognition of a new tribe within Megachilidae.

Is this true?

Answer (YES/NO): YES